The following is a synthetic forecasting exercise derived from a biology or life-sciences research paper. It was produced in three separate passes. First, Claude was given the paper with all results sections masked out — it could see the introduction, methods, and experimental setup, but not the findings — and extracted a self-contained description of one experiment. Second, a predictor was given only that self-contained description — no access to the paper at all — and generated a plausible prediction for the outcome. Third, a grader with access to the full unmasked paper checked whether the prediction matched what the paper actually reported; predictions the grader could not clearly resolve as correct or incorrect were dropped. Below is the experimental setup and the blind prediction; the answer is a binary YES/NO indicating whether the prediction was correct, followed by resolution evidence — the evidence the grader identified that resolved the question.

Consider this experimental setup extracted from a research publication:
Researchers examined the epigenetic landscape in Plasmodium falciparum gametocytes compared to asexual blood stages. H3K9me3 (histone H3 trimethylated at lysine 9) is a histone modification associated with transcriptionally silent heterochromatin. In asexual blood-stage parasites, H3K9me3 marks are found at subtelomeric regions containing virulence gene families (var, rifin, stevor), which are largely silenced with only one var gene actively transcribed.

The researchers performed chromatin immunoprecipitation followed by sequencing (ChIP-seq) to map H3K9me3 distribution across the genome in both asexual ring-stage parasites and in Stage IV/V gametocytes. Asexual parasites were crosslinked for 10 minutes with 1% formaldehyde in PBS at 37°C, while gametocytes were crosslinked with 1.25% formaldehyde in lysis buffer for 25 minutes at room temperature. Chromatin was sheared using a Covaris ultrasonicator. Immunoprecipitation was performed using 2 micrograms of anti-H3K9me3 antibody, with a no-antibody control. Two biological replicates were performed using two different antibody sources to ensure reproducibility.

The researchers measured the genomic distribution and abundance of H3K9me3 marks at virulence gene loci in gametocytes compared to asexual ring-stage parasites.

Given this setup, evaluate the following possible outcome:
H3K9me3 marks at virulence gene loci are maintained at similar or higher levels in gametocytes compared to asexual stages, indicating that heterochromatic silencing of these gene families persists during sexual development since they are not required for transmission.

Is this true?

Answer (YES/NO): YES